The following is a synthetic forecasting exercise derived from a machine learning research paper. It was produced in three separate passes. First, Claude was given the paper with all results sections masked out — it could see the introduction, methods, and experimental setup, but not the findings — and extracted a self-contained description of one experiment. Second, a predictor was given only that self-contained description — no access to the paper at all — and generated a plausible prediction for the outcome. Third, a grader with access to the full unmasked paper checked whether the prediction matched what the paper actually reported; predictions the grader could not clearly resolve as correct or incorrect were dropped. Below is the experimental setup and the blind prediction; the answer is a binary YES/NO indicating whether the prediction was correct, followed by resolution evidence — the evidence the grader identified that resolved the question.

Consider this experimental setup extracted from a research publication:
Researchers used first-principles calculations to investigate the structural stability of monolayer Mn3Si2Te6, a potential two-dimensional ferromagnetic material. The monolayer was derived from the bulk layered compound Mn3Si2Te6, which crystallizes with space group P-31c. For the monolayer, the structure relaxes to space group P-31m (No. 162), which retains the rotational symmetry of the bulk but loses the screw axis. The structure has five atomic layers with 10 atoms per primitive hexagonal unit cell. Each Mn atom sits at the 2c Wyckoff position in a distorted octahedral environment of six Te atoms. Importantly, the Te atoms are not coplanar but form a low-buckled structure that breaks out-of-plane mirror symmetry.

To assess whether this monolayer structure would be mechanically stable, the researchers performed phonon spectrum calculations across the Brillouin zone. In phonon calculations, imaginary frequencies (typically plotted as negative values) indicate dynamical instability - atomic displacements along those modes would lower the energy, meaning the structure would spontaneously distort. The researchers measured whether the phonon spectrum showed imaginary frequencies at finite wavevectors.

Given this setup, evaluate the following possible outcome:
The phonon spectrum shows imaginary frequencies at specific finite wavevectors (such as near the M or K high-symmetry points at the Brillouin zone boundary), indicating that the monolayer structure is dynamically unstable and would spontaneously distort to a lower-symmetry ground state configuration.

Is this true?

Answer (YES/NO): NO